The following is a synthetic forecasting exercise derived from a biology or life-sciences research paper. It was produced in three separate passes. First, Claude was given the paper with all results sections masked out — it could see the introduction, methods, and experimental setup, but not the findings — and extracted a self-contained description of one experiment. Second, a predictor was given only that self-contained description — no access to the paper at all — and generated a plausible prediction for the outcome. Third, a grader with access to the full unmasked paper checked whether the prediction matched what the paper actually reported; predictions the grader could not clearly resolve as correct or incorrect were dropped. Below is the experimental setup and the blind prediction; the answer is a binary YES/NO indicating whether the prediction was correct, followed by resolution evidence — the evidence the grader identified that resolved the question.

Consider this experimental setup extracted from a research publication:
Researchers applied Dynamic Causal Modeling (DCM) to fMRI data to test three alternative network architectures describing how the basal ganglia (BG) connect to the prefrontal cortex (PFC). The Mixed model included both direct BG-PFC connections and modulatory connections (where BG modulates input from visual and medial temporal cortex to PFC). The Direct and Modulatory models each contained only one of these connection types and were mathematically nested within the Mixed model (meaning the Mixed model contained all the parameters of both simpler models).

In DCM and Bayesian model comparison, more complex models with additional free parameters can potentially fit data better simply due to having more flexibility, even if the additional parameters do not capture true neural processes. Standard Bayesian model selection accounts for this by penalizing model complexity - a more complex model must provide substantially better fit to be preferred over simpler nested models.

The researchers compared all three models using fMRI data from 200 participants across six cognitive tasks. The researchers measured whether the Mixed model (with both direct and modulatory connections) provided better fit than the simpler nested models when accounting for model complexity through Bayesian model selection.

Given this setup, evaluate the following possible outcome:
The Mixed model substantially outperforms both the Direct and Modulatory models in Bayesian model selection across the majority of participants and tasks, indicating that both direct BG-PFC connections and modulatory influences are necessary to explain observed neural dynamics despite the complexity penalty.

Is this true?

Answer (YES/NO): YES